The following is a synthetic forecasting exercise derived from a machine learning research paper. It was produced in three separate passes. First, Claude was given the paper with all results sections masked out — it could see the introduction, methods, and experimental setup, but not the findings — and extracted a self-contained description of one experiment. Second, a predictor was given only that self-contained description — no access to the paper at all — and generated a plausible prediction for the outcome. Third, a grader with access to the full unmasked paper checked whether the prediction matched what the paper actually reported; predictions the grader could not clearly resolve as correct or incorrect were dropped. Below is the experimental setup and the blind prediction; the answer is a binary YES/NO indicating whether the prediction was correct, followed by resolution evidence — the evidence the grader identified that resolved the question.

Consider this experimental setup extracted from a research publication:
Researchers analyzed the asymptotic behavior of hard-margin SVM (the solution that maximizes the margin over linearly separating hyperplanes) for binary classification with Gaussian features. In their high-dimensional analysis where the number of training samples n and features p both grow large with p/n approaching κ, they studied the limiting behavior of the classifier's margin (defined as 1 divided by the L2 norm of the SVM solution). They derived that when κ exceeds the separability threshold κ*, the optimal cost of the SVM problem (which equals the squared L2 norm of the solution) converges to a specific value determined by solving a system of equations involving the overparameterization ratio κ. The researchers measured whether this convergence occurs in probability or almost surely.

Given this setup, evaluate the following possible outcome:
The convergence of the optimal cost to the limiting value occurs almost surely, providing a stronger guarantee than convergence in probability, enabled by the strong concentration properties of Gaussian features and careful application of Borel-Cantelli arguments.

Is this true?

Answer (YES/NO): YES